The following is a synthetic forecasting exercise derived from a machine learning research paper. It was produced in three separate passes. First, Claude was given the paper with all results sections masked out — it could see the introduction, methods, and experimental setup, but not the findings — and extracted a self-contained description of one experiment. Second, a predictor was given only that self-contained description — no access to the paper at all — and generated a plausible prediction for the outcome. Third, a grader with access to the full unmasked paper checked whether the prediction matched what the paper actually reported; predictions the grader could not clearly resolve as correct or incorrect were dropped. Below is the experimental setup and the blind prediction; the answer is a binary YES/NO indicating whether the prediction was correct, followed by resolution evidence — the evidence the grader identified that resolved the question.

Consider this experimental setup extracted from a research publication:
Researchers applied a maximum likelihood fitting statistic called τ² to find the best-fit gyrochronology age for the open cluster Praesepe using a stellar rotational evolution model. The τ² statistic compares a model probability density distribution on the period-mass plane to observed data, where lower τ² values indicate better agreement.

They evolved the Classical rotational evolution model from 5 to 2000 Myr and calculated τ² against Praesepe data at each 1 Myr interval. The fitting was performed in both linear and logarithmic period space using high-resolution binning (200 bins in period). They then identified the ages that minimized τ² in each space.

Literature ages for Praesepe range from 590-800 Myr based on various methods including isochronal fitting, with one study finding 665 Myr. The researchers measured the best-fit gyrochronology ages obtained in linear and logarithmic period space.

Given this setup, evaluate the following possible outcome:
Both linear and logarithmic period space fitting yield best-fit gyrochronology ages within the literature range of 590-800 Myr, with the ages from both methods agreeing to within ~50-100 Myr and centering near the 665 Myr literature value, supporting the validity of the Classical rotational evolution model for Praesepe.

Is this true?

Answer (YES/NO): YES